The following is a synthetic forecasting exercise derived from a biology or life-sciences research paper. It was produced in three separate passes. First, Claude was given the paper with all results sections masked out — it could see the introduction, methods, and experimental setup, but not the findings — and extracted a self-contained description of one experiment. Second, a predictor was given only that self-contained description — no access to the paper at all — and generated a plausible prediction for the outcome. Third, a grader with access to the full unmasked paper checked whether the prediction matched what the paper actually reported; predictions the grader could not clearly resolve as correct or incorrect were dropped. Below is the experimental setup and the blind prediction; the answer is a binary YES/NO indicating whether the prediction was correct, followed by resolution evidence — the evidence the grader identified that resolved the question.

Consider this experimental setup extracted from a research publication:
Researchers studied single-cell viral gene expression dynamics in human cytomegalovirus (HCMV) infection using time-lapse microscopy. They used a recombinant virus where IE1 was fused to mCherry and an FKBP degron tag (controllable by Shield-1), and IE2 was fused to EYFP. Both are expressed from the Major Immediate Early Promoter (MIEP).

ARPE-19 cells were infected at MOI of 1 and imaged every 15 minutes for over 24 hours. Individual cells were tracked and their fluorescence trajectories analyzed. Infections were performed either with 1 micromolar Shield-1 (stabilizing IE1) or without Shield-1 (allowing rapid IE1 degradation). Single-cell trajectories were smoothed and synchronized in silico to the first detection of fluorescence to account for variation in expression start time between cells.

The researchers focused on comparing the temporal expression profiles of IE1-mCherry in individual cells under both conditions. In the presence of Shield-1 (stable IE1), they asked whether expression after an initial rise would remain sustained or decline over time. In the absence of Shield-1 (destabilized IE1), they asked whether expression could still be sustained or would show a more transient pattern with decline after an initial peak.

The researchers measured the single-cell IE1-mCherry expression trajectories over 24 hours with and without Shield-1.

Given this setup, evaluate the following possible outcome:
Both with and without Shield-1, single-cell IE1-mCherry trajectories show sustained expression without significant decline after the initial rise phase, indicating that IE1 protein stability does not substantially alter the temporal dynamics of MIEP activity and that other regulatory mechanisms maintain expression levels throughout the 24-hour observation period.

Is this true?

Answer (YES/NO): NO